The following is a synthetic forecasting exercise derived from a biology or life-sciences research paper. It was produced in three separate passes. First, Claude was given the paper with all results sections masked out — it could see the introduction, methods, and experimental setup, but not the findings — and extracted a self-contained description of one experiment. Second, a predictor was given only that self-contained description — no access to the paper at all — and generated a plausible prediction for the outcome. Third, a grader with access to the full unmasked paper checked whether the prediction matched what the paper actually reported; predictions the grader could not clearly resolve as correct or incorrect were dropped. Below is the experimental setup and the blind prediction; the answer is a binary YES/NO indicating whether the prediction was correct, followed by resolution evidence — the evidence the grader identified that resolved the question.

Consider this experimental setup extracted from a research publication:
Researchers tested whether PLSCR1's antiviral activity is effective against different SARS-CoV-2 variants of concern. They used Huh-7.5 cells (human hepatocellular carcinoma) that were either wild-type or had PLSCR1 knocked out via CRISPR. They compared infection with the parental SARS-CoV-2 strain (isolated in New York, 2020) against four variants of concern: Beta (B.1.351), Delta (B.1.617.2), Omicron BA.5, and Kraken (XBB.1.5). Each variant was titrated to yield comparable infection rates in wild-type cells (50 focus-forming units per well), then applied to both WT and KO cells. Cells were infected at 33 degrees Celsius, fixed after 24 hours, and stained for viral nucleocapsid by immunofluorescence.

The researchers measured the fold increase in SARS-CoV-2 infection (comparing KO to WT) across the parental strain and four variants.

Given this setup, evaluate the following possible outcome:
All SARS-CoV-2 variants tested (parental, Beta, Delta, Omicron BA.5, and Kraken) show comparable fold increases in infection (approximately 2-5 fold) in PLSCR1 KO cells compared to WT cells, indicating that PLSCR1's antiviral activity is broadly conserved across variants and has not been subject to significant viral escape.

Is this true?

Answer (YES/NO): NO